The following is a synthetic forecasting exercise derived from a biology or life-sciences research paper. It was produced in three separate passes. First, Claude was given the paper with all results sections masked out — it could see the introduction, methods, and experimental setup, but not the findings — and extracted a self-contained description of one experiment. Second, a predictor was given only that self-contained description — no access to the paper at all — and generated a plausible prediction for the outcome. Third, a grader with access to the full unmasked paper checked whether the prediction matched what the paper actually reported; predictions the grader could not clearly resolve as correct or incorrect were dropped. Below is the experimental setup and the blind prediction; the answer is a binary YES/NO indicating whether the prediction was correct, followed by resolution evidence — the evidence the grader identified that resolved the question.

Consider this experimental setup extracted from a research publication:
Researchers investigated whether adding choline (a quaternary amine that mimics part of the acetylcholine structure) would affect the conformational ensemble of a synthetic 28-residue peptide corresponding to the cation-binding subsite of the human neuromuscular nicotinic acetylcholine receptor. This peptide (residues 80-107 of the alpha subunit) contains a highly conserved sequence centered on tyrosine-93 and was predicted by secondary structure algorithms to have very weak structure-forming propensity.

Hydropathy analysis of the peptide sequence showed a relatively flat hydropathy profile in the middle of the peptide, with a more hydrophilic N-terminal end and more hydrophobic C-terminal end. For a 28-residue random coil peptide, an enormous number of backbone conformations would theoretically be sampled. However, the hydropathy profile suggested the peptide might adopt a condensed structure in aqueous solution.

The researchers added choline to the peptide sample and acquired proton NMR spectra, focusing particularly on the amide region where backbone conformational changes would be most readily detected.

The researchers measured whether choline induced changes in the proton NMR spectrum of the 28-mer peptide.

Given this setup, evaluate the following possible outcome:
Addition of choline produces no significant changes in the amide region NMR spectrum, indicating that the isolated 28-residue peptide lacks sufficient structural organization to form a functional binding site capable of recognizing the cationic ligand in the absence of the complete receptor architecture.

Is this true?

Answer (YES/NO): NO